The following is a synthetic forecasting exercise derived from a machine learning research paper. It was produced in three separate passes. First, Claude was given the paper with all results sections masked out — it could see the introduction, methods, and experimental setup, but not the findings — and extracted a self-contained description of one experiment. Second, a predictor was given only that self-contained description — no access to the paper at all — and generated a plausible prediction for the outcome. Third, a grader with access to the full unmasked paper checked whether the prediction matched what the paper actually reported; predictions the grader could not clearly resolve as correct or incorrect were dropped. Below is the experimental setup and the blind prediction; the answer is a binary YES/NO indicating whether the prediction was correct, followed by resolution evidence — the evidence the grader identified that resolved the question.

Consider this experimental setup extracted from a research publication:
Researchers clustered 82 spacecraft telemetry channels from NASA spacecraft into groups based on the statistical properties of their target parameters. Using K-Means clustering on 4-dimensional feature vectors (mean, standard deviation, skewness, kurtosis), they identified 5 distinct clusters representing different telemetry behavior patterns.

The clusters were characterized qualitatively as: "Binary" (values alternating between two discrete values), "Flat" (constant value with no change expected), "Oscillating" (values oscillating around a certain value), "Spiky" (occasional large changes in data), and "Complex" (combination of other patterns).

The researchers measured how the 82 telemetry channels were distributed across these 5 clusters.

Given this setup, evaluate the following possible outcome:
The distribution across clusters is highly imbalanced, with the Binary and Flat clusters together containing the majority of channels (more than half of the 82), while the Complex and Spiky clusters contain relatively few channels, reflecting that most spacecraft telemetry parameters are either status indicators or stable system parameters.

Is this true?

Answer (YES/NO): YES